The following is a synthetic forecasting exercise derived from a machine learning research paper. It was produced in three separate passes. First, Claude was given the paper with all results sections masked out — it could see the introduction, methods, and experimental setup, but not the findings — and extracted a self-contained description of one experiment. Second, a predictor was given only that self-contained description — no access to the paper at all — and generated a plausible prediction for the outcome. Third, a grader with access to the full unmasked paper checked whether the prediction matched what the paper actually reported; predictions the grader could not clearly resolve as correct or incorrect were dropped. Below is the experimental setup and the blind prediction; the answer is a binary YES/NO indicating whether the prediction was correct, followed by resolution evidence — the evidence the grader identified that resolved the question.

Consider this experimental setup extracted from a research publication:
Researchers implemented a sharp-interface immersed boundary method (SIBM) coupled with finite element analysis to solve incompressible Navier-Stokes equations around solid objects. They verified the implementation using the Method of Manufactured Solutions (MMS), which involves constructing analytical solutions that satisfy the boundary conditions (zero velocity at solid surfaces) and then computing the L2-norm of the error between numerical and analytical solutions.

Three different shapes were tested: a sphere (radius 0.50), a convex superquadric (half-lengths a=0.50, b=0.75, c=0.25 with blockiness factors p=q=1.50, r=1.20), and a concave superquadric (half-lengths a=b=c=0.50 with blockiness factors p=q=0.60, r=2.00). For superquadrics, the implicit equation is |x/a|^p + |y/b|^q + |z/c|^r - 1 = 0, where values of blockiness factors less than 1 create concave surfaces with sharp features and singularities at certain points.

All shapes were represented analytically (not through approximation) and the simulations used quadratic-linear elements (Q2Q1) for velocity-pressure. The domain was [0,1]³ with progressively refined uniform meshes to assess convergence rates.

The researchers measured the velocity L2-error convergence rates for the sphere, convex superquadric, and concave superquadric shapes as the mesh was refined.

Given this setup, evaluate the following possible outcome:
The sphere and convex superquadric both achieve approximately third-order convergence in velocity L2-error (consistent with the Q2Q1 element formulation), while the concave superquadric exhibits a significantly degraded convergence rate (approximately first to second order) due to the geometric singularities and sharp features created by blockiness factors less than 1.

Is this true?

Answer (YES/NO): NO